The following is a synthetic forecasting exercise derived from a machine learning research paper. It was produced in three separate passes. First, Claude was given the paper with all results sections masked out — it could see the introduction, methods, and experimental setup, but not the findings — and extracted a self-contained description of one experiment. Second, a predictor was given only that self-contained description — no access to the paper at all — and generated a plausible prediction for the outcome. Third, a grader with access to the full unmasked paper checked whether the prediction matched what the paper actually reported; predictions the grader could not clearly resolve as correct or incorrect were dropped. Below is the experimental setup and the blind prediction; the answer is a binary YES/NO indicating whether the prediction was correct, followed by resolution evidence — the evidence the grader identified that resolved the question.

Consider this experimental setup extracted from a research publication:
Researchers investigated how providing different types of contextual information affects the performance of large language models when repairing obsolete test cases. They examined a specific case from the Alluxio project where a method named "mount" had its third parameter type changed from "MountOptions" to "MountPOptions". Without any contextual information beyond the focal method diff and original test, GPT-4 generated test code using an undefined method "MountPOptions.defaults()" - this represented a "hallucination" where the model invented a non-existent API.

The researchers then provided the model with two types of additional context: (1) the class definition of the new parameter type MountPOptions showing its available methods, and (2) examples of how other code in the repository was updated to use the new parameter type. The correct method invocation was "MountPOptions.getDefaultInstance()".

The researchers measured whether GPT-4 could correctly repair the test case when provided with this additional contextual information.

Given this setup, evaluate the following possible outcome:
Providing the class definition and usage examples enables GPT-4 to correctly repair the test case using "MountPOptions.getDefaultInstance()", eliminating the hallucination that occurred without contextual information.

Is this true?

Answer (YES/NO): YES